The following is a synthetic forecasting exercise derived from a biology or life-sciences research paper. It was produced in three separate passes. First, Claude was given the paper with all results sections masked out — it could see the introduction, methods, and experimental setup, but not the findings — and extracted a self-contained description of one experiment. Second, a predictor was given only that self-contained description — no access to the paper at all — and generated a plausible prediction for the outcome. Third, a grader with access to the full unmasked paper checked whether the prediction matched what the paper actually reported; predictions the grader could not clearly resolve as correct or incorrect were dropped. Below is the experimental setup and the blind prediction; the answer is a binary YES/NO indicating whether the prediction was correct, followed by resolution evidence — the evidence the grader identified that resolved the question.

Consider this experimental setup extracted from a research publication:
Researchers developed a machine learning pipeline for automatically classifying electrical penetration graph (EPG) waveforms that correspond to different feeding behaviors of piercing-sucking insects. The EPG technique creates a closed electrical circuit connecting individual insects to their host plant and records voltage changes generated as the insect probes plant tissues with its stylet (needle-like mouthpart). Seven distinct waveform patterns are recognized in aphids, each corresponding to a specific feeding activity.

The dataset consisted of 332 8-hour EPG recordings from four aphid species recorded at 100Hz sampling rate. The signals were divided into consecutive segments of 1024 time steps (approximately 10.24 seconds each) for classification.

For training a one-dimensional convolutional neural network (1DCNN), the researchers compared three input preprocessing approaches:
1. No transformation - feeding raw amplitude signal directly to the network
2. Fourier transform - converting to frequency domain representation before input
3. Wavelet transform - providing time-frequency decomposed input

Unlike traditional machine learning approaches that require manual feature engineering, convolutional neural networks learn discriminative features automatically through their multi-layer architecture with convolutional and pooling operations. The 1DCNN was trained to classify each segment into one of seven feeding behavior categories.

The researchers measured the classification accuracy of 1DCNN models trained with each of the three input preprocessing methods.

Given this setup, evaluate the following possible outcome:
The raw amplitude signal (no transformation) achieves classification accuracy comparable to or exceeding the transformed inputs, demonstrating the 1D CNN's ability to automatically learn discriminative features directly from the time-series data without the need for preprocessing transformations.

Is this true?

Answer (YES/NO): YES